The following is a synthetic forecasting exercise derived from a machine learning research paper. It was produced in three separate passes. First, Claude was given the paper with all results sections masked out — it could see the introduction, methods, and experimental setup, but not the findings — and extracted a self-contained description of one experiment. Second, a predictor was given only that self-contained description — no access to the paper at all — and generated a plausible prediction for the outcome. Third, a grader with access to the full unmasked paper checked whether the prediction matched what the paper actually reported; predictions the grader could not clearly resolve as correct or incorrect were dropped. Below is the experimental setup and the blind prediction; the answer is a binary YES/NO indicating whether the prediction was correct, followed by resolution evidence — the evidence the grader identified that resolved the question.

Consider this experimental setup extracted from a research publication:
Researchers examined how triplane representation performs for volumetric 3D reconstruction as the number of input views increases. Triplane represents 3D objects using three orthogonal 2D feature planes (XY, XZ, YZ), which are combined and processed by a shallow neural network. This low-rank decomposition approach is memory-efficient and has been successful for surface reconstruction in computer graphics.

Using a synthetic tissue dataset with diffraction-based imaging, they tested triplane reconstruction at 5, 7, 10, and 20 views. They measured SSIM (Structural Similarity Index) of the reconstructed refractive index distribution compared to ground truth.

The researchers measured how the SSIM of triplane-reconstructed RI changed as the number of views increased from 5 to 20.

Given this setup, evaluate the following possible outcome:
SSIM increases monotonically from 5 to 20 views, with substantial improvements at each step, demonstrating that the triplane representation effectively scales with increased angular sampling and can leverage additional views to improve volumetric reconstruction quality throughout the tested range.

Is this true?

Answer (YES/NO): NO